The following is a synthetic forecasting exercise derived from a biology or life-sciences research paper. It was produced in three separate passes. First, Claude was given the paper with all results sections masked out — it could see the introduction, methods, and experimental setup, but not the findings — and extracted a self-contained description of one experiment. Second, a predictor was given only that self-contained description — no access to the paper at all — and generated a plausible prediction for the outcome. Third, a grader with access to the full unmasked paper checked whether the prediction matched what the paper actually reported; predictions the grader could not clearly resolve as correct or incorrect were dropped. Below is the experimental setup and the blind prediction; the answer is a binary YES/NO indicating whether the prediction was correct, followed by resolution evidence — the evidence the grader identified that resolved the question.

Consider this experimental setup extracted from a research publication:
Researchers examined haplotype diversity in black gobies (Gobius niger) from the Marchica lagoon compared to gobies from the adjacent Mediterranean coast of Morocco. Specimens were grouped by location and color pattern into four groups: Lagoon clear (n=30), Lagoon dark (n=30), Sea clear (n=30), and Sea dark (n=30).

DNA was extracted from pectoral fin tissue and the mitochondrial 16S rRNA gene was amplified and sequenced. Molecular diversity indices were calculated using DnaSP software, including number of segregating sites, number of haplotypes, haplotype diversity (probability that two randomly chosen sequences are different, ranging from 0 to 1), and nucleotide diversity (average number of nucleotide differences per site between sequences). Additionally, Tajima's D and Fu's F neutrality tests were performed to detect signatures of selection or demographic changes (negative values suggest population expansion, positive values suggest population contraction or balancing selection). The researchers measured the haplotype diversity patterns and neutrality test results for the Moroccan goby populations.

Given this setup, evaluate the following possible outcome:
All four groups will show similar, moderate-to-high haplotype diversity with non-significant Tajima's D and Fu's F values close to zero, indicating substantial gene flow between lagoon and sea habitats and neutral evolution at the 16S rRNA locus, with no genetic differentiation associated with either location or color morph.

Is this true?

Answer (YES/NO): NO